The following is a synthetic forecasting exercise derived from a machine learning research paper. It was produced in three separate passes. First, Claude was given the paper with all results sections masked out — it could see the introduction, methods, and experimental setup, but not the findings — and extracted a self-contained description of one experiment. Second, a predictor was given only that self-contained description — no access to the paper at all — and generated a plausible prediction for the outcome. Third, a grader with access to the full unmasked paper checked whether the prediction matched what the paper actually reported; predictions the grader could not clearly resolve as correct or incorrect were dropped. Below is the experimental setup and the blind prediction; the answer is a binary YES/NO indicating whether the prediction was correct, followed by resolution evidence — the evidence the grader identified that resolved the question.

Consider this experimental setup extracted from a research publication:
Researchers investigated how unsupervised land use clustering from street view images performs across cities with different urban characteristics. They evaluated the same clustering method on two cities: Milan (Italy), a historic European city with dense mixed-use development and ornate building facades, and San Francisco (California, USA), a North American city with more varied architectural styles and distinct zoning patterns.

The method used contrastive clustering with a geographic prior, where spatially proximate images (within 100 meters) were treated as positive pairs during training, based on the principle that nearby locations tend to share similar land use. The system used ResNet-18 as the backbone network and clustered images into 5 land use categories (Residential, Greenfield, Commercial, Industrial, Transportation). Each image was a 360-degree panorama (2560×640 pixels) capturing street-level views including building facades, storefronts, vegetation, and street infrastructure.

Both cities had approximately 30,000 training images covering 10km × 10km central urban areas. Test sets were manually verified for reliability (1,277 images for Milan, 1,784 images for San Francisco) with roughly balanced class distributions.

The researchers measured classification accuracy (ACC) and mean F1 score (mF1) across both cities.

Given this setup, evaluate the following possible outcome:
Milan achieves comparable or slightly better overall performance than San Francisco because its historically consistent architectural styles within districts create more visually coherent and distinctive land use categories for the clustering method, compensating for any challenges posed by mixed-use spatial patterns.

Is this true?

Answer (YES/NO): YES